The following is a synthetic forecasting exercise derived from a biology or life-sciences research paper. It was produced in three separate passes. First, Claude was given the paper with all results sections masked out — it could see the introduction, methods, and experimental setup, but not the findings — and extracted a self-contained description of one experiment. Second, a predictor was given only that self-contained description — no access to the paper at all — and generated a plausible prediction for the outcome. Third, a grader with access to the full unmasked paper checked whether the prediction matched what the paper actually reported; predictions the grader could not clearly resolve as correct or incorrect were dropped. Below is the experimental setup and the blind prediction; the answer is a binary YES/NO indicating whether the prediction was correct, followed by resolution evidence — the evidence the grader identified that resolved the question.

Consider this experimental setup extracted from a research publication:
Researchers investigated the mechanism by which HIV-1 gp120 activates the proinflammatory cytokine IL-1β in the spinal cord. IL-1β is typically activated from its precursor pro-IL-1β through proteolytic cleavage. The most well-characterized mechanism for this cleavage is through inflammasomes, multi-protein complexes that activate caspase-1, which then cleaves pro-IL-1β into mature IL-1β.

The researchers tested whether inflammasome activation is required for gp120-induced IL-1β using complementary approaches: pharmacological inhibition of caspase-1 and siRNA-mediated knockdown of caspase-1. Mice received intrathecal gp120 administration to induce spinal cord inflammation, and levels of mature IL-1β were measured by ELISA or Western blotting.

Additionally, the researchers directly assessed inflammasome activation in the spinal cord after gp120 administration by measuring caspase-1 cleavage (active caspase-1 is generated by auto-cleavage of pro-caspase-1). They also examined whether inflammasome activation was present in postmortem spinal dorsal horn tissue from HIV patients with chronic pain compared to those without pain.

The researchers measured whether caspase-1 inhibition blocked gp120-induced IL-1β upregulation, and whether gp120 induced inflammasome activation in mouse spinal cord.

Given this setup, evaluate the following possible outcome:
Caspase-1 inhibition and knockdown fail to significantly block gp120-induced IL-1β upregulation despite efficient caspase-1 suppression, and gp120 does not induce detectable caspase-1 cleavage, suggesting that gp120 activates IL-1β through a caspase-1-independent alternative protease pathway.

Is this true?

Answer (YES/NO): YES